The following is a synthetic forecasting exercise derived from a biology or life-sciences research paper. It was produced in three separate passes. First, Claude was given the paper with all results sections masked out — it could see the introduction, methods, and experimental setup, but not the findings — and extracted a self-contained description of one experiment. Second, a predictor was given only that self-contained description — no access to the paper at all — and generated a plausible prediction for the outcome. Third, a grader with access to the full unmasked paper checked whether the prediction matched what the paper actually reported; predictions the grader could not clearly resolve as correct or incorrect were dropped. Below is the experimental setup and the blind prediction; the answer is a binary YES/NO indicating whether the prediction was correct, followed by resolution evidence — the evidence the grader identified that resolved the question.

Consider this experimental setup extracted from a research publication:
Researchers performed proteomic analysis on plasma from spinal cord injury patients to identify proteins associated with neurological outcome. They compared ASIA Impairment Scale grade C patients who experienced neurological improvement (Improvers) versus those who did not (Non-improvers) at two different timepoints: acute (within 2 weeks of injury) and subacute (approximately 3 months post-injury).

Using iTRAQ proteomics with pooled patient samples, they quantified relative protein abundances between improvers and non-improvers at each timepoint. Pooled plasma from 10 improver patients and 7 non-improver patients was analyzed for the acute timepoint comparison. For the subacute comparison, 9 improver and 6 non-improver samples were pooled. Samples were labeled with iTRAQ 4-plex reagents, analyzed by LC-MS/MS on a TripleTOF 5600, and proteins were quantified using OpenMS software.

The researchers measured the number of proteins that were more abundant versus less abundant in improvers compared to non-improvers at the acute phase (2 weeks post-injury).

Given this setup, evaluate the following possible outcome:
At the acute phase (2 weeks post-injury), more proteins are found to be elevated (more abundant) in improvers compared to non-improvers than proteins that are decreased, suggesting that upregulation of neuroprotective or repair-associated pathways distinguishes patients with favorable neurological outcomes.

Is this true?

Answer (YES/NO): NO